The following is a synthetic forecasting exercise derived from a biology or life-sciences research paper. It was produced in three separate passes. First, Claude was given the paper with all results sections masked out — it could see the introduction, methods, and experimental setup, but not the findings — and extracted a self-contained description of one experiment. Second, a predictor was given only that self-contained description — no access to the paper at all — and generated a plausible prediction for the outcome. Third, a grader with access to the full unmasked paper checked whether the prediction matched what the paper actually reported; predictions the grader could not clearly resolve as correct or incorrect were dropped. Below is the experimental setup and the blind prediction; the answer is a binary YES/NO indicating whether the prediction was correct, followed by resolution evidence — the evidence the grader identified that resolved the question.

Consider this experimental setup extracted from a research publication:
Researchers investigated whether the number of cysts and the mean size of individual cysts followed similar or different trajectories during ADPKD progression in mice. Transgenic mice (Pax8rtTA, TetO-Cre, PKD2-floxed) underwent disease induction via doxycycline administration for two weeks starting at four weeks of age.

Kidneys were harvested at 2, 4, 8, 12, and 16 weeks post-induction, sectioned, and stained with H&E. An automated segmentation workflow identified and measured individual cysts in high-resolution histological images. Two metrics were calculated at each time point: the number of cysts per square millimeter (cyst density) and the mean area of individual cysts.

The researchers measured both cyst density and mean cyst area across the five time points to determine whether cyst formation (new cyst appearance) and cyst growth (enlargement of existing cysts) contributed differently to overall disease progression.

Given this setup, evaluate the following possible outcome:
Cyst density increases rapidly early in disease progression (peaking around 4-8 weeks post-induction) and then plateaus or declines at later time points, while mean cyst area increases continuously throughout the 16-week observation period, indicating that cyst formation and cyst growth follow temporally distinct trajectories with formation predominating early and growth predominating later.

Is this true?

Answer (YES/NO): NO